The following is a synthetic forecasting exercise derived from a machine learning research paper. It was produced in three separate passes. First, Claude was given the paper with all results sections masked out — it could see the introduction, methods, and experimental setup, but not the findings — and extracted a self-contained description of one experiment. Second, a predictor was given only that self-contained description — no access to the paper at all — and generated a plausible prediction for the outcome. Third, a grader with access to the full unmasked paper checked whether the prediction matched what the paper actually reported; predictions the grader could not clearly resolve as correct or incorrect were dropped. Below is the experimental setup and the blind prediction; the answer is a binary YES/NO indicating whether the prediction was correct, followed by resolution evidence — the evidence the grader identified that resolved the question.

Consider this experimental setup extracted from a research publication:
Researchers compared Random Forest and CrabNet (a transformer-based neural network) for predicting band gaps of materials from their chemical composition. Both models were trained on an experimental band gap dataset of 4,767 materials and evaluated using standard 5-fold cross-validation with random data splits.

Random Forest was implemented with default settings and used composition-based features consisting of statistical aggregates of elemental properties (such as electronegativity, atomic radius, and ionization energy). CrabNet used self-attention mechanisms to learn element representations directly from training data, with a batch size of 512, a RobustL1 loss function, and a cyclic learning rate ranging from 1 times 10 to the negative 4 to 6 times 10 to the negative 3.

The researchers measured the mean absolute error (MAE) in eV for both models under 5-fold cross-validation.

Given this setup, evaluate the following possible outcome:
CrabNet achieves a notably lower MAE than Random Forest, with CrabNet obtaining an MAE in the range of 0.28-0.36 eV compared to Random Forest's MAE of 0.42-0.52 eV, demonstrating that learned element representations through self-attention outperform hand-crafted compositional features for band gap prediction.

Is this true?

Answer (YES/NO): NO